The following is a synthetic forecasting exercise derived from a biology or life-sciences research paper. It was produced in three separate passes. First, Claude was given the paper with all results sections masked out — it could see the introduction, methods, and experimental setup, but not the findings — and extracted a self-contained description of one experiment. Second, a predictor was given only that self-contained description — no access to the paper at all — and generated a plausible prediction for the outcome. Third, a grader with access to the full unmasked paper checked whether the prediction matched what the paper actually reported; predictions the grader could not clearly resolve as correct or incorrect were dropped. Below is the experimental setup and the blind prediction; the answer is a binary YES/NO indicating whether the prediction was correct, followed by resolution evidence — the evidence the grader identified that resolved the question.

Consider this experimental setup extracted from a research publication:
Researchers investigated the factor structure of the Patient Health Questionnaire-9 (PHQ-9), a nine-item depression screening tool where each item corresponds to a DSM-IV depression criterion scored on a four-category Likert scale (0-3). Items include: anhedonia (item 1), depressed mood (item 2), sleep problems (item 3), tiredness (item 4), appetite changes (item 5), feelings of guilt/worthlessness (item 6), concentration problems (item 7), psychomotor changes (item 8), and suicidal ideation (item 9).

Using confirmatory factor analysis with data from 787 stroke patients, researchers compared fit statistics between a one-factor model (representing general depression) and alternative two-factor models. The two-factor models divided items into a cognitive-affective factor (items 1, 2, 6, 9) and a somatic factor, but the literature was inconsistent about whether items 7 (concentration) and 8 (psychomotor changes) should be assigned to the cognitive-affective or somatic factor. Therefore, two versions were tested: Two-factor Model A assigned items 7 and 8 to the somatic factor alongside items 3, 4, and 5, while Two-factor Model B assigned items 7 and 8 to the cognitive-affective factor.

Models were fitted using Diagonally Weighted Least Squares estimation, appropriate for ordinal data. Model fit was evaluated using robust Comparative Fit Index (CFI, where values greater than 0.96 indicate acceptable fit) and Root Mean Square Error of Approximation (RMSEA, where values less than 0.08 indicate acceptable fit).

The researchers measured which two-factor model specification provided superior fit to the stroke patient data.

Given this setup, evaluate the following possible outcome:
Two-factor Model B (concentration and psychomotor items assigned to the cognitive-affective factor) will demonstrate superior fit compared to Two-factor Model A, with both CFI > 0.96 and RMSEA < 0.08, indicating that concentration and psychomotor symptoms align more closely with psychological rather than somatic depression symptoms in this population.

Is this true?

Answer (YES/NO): NO